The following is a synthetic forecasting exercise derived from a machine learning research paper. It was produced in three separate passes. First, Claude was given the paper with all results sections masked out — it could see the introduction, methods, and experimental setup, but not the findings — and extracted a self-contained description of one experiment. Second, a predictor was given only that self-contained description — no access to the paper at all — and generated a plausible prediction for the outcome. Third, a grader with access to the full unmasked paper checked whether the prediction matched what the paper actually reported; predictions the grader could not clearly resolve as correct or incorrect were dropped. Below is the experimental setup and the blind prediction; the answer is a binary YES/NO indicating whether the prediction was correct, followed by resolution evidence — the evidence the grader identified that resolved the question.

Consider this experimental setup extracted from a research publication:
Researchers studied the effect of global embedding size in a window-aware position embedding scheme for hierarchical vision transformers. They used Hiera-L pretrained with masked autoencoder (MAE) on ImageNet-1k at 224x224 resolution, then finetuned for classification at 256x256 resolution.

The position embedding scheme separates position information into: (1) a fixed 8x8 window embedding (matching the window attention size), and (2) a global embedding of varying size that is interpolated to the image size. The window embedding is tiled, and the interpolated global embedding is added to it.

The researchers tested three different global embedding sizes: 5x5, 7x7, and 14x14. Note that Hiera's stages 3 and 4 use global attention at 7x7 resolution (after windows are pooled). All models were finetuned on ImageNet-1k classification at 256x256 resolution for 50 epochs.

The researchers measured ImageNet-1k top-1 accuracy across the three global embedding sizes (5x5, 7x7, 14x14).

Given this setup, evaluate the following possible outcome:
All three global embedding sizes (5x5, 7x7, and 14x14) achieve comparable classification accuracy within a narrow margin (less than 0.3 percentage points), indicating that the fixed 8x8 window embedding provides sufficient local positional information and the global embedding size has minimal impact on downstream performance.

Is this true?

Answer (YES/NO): NO